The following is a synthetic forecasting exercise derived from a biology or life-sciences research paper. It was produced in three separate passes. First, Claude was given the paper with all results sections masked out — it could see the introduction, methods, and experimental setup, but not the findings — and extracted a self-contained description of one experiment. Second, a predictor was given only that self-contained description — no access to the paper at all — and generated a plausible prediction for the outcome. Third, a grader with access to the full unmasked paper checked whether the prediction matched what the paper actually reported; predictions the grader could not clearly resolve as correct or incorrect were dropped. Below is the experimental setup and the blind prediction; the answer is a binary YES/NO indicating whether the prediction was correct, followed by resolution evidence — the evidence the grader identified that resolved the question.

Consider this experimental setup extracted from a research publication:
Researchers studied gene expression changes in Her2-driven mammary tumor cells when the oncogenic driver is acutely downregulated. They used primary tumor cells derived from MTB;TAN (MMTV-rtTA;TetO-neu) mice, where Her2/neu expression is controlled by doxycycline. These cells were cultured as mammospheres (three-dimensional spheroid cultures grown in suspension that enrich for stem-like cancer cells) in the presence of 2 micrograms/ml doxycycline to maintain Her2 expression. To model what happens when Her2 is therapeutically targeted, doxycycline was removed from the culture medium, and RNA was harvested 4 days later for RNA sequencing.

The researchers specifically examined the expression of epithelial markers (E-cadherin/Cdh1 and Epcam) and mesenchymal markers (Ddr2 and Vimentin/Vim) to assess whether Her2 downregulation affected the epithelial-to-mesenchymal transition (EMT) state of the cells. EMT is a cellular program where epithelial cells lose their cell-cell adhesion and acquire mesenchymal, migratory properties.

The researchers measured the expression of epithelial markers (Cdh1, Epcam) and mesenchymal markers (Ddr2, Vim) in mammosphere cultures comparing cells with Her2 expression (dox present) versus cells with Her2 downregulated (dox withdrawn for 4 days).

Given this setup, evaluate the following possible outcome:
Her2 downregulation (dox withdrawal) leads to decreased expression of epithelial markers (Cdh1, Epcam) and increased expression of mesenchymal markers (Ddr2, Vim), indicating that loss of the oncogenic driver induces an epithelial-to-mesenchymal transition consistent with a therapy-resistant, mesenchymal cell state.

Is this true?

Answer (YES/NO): YES